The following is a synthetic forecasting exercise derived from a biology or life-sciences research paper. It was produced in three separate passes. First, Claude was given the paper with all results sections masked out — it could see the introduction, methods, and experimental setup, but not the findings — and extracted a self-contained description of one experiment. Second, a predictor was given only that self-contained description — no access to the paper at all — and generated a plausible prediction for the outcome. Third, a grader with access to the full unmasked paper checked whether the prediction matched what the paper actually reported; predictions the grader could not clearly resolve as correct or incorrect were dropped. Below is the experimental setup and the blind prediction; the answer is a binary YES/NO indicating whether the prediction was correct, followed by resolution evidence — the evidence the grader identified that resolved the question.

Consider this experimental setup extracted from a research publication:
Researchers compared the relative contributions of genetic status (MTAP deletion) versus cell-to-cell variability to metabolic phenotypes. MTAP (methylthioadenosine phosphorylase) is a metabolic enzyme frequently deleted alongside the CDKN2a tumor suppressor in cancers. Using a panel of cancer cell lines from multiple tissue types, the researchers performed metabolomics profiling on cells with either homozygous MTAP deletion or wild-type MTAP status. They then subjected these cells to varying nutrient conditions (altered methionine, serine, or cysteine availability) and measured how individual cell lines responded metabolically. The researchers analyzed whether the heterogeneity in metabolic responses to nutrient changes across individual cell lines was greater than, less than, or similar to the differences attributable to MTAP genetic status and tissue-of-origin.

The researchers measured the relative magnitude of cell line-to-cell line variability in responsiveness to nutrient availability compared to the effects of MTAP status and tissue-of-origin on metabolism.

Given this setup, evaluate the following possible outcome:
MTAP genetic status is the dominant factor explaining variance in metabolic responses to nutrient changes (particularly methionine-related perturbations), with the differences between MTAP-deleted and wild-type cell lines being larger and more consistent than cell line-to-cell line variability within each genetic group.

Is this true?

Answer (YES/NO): NO